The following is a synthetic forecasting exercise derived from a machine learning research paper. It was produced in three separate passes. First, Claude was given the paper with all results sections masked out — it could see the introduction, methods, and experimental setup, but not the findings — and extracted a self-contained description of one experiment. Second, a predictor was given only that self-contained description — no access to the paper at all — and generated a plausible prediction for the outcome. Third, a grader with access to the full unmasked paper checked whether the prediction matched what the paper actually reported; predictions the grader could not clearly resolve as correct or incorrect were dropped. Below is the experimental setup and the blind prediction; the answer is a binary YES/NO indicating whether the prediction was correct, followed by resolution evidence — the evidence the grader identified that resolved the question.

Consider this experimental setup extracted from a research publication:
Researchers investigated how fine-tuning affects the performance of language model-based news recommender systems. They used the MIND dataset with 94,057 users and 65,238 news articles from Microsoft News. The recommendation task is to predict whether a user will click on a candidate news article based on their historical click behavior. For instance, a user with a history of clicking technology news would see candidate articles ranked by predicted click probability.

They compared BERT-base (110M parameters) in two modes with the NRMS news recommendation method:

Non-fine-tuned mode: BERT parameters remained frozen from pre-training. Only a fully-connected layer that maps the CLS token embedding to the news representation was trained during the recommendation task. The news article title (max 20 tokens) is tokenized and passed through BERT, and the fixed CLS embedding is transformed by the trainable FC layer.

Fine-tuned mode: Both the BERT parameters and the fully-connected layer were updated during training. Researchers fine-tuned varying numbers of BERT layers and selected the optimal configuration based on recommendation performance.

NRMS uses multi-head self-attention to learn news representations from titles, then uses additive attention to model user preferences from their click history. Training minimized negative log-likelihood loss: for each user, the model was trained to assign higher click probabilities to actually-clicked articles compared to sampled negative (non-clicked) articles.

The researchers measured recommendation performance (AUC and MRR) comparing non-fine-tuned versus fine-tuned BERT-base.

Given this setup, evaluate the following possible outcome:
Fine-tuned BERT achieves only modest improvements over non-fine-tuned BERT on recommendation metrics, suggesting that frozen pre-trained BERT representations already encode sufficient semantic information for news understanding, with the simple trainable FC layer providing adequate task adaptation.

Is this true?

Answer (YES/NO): NO